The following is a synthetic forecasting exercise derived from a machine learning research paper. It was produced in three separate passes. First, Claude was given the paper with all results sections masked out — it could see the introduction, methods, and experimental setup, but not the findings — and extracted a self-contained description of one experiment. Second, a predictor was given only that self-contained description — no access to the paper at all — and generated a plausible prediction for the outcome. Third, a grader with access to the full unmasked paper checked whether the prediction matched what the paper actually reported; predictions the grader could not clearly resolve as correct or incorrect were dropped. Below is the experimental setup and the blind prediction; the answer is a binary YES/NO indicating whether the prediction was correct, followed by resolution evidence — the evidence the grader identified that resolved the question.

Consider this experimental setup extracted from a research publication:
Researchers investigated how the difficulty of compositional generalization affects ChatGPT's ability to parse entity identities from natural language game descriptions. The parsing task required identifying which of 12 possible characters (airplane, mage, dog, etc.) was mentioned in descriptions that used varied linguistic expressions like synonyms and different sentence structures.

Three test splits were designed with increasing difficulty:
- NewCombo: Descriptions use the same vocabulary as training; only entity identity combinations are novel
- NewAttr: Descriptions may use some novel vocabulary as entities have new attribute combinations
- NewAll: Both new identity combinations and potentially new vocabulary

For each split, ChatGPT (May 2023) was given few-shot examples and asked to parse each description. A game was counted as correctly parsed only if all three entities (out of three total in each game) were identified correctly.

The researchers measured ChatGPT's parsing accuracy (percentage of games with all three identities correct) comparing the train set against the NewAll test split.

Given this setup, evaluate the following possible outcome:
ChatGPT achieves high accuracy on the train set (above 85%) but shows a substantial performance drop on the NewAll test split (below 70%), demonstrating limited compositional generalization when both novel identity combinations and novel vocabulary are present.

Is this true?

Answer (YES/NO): NO